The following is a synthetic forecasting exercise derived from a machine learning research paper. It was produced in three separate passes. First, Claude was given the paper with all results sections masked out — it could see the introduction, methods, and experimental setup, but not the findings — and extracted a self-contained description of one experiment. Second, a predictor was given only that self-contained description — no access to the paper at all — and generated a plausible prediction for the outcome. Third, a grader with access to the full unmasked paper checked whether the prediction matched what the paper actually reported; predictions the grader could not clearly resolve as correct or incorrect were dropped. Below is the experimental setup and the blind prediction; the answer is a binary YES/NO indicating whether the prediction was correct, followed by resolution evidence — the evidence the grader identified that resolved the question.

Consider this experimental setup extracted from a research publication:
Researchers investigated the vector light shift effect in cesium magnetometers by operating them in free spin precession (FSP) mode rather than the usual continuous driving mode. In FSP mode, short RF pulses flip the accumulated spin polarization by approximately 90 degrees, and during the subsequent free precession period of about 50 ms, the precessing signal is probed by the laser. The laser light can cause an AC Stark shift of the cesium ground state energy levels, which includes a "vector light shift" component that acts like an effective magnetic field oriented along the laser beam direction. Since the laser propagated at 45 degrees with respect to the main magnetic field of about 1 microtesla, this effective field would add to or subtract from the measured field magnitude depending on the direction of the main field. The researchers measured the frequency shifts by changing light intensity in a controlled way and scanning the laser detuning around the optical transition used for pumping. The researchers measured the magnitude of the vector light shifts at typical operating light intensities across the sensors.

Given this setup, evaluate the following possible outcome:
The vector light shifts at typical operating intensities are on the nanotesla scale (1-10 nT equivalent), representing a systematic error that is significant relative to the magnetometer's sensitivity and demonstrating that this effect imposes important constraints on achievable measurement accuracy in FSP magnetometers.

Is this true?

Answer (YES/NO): NO